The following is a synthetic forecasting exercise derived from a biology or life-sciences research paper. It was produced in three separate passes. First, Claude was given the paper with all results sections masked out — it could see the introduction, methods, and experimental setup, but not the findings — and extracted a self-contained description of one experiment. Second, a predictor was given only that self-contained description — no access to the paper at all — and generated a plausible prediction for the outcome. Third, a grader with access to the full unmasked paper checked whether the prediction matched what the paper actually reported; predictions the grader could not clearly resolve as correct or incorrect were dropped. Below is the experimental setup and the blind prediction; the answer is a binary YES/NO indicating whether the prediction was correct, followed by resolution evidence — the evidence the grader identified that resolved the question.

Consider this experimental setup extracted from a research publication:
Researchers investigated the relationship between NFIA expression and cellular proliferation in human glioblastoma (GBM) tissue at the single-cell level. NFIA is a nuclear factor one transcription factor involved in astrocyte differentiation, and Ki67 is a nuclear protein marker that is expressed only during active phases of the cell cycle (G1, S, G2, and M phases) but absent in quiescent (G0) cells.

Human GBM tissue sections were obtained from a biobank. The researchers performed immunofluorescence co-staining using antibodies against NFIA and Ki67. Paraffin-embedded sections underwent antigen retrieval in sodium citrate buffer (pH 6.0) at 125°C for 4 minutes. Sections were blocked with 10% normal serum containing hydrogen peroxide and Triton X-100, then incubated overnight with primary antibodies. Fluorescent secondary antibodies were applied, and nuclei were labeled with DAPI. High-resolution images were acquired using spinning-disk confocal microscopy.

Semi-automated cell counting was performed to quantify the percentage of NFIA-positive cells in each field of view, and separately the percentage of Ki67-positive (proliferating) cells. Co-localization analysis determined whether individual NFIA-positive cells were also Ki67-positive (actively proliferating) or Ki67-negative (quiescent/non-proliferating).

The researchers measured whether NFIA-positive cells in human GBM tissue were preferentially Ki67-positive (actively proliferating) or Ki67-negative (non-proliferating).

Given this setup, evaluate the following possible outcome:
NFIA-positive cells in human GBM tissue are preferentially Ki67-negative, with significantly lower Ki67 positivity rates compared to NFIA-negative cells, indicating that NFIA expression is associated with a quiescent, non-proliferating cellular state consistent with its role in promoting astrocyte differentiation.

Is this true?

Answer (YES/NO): YES